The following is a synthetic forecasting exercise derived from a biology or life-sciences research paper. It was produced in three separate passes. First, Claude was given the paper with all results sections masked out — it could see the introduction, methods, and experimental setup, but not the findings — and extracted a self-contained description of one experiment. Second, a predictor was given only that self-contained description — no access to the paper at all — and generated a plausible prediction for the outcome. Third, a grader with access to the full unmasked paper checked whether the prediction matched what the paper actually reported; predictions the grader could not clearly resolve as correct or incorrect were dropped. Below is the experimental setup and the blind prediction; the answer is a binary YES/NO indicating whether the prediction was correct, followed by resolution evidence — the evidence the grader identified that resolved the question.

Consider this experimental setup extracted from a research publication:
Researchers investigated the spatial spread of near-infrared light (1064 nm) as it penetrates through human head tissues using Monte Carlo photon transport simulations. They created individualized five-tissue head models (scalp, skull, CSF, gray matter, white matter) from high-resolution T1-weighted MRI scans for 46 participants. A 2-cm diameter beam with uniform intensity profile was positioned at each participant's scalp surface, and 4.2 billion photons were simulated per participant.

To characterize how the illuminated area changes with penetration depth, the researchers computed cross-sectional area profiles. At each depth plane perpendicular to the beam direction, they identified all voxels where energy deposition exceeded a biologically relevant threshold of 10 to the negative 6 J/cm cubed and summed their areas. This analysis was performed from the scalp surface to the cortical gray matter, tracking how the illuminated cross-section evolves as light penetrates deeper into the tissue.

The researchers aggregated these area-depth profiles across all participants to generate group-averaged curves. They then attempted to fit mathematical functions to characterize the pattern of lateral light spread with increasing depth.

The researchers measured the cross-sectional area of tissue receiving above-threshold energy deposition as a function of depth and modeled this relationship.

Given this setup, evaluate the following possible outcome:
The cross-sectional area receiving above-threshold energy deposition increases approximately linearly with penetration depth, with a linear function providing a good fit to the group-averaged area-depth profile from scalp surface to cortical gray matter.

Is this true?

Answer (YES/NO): NO